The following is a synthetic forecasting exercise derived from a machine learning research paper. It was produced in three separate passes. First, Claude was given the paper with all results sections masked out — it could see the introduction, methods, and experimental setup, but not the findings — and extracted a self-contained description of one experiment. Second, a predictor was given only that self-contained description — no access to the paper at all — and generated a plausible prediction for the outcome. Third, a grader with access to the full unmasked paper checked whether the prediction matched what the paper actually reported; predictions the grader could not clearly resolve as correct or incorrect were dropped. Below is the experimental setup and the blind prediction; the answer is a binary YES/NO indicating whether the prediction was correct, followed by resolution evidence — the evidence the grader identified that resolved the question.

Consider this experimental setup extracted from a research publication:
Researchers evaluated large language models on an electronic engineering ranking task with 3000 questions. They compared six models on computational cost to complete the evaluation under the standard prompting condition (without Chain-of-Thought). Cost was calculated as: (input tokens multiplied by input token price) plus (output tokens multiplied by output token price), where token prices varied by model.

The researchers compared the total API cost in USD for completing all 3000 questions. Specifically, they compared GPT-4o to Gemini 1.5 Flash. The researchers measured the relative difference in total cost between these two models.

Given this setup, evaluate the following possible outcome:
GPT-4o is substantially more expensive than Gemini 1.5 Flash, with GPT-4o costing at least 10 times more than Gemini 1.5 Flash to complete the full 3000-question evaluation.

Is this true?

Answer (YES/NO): YES